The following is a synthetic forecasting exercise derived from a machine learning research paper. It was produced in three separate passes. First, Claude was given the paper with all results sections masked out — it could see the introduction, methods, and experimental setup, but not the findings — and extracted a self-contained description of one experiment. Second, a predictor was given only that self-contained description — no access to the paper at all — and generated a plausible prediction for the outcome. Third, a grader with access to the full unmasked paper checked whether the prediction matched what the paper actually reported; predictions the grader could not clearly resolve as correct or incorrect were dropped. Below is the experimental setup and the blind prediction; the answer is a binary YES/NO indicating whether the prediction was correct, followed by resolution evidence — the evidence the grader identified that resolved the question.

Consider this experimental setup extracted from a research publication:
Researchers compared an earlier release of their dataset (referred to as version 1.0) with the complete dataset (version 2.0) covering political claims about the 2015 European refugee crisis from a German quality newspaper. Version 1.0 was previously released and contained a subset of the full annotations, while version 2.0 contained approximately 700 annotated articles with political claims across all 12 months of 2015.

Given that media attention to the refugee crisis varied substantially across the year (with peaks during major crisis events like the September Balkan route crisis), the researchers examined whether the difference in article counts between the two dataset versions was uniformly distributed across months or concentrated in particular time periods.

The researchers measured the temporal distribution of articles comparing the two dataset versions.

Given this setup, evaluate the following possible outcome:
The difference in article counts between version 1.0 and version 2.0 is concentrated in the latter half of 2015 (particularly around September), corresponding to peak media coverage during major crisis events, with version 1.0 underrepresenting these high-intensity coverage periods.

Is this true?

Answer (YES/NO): NO